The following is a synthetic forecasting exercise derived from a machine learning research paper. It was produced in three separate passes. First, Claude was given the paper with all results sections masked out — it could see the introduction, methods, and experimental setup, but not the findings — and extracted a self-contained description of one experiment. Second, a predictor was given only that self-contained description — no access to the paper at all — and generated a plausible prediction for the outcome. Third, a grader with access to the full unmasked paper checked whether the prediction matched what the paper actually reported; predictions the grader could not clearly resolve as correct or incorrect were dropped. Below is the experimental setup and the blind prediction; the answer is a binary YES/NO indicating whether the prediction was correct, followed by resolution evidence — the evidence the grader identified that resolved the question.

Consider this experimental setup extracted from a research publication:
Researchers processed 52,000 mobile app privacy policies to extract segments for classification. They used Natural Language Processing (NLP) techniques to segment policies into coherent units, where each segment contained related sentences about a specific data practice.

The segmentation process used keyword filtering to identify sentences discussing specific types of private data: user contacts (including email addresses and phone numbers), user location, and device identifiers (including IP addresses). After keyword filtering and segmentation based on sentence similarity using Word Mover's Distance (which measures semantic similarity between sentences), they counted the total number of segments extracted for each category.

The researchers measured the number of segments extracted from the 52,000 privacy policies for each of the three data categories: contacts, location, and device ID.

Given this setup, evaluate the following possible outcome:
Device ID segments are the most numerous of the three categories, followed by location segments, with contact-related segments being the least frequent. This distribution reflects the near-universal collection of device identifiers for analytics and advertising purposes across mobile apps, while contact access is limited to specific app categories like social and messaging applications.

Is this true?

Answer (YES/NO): NO